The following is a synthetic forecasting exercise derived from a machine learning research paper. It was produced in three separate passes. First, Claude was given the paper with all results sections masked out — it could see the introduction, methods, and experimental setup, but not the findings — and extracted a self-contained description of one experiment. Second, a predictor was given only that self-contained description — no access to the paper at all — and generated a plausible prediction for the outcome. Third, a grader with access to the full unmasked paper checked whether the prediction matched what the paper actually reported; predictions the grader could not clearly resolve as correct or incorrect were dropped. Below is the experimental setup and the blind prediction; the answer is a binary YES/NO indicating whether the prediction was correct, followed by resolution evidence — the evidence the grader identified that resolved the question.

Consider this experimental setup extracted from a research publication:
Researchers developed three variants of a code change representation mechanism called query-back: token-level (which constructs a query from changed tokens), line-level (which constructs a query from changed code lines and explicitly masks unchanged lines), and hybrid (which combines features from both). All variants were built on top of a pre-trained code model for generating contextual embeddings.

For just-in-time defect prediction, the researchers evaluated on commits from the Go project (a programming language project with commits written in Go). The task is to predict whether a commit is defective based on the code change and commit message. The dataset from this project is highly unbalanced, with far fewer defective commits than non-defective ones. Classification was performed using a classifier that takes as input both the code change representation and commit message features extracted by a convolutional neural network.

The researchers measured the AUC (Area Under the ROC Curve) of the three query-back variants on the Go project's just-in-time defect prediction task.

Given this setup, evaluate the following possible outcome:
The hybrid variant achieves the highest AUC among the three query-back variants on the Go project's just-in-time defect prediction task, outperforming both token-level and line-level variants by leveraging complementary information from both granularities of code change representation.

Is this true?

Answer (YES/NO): NO